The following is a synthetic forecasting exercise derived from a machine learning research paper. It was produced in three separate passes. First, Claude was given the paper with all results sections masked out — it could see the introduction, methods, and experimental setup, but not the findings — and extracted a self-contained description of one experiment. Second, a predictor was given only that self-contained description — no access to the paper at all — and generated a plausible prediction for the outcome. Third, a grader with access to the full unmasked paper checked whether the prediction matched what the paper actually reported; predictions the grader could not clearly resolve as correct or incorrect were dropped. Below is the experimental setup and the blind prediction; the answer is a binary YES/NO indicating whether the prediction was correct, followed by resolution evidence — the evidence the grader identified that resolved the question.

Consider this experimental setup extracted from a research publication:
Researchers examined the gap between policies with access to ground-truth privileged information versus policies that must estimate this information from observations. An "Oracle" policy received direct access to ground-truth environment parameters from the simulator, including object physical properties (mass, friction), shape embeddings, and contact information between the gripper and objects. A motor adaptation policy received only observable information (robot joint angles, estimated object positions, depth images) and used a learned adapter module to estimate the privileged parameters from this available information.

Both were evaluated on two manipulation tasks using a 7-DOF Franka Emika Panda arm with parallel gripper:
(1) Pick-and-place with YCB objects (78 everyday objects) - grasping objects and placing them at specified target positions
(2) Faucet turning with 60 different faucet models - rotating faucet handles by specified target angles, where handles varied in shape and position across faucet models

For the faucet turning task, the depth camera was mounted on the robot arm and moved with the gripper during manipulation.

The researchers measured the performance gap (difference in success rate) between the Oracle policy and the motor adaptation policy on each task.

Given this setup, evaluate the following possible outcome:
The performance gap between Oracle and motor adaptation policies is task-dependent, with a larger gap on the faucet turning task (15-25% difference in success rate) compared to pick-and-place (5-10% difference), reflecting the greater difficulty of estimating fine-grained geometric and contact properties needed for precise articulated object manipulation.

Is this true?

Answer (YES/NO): NO